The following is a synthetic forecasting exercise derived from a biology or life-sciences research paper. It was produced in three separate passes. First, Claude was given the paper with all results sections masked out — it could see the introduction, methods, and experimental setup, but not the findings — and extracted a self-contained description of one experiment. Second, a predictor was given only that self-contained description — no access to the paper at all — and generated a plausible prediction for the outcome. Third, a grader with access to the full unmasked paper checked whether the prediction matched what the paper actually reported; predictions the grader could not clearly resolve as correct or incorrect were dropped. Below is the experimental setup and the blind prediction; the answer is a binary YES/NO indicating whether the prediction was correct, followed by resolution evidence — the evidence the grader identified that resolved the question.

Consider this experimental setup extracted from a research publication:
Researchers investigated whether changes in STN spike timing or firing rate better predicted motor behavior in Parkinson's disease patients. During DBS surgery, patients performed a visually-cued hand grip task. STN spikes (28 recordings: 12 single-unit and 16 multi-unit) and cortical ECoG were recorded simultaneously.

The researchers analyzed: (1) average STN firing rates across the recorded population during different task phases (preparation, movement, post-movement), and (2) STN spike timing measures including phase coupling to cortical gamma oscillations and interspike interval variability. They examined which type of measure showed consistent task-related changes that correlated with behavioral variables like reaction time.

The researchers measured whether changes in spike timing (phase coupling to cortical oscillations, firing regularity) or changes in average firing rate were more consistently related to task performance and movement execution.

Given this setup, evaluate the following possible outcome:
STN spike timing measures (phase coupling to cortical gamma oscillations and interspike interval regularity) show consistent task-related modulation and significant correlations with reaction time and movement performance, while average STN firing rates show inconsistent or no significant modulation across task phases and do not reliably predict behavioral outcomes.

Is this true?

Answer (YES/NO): NO